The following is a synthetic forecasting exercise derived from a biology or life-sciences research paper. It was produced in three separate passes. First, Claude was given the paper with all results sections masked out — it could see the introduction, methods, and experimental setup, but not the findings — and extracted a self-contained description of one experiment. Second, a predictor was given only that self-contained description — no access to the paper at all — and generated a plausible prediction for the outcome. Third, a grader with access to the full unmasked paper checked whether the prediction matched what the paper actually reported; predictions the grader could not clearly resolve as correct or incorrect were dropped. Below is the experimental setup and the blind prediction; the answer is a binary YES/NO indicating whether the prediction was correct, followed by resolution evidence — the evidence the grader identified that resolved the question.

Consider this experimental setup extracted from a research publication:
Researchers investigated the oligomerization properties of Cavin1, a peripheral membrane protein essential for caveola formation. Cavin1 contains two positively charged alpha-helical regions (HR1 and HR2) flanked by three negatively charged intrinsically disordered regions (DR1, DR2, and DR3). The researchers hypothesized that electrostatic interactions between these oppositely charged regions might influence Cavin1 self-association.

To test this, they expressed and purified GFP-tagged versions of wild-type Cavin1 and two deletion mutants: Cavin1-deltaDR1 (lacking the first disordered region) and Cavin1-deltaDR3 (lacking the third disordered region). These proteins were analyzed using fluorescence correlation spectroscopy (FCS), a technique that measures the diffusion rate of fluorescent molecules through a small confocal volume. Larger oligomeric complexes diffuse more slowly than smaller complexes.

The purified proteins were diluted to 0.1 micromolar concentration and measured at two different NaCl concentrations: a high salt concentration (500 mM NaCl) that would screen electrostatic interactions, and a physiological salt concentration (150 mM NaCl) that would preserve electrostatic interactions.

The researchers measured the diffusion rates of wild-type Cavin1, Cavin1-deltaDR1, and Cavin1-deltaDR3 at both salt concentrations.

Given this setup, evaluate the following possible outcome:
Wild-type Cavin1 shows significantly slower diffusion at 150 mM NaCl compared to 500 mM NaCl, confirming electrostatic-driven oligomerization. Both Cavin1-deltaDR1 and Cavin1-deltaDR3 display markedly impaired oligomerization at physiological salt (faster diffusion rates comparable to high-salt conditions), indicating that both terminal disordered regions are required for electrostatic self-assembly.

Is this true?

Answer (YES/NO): YES